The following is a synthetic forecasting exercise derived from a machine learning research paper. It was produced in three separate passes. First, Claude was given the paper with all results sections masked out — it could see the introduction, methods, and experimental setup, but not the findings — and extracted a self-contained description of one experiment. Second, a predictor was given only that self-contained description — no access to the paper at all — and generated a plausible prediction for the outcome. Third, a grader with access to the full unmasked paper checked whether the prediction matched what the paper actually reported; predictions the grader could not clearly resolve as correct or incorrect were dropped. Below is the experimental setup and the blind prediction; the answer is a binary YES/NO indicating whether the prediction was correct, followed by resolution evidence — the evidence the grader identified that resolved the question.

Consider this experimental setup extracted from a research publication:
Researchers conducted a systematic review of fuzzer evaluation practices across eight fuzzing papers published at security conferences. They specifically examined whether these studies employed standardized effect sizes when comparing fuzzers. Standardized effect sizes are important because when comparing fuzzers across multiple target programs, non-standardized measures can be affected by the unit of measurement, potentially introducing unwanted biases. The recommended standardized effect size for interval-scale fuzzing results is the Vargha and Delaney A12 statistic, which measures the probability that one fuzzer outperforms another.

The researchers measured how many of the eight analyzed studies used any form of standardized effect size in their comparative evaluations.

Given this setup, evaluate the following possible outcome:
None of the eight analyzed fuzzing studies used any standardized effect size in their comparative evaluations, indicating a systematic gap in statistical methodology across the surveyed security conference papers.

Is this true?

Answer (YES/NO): NO